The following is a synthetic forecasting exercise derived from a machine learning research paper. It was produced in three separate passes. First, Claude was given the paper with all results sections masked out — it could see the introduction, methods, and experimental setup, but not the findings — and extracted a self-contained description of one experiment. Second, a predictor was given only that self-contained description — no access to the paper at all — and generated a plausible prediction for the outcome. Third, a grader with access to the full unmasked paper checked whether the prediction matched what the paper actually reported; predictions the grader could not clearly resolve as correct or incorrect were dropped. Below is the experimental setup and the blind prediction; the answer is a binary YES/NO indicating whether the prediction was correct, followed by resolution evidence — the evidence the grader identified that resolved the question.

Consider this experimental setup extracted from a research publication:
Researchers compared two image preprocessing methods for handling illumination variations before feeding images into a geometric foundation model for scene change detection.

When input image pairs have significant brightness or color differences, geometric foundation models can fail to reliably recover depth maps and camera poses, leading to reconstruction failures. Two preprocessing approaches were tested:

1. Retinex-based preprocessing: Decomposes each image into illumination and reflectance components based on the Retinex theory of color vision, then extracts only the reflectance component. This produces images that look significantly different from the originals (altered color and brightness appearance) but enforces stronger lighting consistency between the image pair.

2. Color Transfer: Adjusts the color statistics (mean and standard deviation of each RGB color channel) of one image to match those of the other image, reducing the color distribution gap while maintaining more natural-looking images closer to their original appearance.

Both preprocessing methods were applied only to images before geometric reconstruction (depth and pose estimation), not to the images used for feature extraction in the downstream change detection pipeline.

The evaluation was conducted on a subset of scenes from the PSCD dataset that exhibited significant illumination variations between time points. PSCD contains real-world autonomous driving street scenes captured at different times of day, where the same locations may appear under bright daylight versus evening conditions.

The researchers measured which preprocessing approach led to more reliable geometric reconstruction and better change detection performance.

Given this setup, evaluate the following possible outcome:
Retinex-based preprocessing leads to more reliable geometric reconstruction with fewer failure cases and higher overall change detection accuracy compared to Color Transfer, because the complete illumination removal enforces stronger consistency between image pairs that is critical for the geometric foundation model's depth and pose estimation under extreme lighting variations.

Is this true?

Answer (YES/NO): YES